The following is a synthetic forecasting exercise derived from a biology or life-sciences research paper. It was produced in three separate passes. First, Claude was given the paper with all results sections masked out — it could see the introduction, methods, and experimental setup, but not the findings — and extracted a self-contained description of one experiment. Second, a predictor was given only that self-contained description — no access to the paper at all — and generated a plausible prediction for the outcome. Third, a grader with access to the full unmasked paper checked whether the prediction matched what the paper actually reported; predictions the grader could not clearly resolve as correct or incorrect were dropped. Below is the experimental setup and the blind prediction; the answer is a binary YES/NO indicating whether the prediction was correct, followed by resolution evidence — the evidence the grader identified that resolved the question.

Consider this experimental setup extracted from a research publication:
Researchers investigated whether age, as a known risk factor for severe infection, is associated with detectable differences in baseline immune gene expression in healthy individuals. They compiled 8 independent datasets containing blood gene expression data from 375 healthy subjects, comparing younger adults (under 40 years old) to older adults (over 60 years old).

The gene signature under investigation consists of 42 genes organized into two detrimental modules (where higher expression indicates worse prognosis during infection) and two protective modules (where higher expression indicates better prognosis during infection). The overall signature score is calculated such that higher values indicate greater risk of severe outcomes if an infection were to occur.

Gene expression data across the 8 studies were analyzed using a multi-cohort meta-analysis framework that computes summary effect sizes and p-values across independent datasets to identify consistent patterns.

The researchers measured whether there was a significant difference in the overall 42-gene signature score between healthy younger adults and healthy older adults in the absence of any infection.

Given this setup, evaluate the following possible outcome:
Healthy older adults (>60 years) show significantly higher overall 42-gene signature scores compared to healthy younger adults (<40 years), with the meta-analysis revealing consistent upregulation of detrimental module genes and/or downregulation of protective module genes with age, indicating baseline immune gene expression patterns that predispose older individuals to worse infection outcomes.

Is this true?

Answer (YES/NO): YES